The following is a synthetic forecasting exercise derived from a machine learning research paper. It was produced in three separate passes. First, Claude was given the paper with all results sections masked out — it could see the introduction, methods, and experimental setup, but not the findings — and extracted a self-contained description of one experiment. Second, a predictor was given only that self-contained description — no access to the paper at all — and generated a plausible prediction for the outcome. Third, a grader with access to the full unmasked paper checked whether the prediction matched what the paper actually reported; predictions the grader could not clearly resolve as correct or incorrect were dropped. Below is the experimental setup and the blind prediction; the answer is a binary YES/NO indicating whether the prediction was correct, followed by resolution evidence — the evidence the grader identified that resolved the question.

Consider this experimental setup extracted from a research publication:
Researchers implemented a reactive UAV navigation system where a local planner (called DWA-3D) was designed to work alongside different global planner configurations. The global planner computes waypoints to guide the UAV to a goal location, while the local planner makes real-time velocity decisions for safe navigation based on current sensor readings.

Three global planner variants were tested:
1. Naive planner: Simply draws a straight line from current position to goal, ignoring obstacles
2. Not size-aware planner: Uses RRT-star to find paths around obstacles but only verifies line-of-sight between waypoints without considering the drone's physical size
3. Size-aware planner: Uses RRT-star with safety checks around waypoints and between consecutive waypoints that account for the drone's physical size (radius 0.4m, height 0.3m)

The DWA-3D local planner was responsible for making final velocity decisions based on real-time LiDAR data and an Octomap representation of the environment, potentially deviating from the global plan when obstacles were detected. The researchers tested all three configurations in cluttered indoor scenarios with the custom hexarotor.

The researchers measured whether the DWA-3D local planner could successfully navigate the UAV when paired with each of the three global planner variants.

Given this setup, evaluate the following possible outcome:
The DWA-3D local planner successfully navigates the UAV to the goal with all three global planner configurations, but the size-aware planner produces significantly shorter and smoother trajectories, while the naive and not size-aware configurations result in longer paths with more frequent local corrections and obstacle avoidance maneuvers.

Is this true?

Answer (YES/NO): NO